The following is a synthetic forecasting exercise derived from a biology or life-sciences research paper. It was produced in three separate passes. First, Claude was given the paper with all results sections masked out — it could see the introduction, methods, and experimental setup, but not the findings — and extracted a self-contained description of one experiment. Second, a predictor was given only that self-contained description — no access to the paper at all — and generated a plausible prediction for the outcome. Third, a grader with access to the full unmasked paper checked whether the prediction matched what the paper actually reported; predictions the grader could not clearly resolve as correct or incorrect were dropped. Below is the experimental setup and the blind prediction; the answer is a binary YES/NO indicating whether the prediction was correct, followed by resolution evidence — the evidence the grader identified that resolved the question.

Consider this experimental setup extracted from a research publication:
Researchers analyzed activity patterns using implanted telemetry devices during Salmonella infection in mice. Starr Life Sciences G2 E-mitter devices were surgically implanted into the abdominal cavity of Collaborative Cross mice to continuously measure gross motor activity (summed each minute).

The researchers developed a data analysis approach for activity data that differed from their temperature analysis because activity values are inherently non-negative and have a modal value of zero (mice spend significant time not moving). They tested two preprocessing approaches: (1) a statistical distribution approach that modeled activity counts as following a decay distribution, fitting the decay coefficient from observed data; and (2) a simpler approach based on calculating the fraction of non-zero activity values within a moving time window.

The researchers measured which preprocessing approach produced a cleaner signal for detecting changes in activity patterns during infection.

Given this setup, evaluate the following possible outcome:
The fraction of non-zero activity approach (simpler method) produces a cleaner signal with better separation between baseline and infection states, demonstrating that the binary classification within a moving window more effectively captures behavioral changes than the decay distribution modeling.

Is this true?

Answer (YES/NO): YES